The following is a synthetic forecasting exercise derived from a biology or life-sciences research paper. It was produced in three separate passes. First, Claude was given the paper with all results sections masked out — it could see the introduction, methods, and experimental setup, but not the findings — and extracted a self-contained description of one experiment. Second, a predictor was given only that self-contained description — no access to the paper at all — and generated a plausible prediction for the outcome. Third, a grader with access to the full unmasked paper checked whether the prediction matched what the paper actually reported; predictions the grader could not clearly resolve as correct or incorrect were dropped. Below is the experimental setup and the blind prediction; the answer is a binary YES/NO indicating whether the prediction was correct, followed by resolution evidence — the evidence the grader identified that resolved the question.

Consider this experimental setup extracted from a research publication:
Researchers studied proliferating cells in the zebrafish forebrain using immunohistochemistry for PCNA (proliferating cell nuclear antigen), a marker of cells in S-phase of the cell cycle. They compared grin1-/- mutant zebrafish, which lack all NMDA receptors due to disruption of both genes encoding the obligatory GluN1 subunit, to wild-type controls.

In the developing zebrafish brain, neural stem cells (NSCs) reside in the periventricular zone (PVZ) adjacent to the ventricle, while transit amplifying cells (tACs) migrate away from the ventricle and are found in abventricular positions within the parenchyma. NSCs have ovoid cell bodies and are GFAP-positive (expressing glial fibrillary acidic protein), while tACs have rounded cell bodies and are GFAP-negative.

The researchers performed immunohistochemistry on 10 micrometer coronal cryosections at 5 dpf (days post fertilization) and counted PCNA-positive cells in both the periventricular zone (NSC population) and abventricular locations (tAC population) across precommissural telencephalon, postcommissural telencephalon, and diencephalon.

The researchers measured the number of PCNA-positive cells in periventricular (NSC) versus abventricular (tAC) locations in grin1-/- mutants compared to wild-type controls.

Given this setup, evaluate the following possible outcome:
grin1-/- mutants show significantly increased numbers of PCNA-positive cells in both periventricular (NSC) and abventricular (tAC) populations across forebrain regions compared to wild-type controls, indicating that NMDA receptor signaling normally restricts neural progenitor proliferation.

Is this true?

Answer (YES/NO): NO